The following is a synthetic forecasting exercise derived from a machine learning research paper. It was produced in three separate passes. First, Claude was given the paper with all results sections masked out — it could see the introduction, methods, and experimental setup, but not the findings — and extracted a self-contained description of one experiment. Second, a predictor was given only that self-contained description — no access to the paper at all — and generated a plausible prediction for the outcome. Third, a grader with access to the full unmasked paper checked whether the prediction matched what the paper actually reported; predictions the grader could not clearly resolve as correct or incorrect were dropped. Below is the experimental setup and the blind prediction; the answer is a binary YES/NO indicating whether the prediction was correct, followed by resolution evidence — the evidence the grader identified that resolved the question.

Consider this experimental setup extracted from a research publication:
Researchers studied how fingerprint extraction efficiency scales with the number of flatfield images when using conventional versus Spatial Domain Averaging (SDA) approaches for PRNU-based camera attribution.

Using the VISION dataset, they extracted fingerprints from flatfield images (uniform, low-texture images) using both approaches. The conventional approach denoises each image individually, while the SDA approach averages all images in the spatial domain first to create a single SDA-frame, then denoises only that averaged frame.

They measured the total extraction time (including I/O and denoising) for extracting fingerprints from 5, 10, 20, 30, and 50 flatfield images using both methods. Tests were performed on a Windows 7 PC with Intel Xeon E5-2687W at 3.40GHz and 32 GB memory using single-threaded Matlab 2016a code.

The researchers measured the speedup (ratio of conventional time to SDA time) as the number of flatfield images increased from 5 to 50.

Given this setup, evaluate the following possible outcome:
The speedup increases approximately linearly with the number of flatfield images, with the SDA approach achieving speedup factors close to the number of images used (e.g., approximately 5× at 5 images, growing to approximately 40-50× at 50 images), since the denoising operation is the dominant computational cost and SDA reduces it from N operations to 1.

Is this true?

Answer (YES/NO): NO